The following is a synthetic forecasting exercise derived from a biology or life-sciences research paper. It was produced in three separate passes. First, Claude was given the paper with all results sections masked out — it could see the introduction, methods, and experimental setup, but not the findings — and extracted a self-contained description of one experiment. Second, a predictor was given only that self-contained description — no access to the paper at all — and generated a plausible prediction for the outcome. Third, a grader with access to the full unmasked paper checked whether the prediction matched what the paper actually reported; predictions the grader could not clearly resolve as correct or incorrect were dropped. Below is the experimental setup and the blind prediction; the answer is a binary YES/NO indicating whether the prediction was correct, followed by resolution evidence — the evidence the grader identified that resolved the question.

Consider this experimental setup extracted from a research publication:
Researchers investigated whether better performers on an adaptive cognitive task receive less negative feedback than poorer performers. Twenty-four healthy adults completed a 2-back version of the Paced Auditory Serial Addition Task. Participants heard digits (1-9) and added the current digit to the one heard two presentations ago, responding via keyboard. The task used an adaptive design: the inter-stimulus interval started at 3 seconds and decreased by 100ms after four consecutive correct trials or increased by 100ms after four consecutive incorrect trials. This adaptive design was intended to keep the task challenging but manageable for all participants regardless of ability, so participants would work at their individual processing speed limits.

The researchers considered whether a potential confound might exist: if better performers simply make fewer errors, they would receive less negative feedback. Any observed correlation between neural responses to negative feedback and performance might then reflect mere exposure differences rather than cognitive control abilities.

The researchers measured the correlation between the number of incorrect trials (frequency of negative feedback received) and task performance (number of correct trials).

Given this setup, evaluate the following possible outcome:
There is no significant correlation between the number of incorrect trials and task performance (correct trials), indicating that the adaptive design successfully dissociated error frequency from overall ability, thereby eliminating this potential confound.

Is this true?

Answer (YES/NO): YES